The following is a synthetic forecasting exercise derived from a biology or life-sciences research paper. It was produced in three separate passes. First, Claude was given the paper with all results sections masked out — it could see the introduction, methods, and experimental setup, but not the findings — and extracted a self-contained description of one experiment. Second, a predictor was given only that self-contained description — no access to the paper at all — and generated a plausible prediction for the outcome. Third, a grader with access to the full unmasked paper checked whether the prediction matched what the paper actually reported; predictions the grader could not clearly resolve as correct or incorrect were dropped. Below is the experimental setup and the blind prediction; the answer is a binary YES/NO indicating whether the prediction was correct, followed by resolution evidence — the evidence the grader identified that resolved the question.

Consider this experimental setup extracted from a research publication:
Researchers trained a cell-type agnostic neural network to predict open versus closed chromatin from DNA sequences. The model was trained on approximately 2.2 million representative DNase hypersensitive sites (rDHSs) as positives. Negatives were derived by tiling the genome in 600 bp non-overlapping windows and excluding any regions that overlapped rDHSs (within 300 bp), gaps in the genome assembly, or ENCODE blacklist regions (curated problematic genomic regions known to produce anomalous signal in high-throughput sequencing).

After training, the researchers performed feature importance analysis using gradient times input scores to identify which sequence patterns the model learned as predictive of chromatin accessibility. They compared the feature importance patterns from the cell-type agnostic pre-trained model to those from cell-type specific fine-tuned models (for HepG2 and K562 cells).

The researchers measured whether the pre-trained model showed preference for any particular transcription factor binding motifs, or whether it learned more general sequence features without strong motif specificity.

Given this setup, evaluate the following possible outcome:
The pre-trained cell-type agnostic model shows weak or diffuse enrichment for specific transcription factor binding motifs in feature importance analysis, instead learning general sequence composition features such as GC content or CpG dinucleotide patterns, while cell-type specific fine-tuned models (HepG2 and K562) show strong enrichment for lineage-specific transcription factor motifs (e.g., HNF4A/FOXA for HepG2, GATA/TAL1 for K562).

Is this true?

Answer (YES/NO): NO